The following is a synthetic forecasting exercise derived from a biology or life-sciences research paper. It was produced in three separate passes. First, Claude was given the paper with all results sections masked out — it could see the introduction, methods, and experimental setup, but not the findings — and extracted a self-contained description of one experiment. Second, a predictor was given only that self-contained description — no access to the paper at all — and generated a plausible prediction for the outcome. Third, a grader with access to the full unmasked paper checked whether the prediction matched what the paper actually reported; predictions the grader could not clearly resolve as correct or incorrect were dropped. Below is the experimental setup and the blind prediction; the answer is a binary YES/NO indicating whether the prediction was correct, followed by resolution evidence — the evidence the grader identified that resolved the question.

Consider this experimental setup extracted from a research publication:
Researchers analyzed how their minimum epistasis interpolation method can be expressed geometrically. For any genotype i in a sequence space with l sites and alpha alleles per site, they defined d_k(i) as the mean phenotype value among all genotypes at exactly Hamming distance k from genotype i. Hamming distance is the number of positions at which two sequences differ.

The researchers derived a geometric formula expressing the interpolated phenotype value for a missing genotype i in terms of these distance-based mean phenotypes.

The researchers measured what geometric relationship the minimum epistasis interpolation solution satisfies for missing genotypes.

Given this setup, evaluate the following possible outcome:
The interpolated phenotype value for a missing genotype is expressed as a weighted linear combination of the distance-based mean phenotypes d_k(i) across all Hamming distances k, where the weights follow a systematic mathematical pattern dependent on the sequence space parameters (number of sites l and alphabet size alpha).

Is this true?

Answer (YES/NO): NO